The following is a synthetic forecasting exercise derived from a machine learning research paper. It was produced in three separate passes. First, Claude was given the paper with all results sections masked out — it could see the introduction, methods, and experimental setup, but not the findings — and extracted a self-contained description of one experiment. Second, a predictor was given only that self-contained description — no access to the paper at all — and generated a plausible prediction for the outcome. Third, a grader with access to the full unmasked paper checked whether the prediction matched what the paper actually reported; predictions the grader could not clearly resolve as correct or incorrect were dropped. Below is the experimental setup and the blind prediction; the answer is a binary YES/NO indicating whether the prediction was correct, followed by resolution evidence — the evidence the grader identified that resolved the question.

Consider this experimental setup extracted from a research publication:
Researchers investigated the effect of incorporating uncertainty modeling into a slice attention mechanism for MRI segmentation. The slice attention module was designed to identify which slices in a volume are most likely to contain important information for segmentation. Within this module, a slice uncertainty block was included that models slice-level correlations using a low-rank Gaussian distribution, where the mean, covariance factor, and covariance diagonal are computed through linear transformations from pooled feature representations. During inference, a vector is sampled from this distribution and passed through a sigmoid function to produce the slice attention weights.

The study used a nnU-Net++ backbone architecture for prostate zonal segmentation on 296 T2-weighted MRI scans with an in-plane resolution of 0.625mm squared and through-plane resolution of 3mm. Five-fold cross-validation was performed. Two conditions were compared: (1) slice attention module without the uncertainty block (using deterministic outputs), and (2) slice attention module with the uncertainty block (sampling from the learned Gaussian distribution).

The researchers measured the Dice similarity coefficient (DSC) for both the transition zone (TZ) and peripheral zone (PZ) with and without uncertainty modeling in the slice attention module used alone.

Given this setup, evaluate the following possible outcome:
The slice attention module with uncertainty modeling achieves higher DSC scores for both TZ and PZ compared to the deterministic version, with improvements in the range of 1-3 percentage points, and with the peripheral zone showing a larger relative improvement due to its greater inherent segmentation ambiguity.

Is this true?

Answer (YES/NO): NO